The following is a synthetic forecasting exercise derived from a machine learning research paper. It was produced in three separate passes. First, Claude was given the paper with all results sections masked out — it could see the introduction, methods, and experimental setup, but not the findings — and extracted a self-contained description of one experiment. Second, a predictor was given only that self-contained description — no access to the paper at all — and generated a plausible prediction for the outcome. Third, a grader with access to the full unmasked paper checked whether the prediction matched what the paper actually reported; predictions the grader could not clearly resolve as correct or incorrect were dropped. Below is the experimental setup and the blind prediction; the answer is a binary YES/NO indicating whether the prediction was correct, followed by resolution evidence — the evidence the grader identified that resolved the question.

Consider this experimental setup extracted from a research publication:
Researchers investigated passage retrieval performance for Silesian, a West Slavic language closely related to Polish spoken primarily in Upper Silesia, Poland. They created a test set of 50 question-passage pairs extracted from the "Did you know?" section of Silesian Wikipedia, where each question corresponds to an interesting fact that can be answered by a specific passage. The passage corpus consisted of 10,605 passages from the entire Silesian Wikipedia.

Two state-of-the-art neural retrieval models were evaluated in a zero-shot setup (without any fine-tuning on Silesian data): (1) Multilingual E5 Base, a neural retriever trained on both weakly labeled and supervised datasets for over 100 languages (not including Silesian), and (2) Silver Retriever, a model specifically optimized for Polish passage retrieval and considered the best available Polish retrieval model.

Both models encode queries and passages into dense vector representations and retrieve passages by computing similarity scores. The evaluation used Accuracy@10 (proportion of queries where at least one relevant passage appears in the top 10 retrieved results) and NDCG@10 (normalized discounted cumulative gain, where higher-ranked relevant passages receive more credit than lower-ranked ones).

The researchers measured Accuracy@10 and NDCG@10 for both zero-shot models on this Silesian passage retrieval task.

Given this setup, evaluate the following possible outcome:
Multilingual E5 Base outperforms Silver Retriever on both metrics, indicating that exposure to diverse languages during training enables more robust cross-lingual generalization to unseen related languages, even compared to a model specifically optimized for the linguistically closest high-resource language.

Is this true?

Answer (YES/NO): NO